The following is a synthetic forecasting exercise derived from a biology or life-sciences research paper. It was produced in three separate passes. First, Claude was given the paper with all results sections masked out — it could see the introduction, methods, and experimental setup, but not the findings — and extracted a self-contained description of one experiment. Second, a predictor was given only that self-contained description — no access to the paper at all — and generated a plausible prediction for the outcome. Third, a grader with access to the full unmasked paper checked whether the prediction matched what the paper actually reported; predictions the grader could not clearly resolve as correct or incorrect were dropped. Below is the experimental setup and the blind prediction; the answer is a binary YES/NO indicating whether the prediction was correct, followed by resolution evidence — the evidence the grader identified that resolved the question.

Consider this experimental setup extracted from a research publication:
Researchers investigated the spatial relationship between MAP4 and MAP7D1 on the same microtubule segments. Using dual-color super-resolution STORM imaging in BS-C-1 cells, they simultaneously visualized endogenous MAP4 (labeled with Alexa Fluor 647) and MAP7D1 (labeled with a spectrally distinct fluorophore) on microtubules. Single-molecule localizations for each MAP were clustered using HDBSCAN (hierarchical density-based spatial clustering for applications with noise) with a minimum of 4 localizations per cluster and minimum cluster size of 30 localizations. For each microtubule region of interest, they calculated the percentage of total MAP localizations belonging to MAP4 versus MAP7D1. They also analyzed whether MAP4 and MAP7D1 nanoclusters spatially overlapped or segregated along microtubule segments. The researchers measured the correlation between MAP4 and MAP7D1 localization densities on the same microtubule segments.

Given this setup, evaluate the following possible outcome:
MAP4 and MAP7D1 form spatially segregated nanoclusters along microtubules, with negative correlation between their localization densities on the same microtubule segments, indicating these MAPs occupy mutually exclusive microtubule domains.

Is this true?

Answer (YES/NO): YES